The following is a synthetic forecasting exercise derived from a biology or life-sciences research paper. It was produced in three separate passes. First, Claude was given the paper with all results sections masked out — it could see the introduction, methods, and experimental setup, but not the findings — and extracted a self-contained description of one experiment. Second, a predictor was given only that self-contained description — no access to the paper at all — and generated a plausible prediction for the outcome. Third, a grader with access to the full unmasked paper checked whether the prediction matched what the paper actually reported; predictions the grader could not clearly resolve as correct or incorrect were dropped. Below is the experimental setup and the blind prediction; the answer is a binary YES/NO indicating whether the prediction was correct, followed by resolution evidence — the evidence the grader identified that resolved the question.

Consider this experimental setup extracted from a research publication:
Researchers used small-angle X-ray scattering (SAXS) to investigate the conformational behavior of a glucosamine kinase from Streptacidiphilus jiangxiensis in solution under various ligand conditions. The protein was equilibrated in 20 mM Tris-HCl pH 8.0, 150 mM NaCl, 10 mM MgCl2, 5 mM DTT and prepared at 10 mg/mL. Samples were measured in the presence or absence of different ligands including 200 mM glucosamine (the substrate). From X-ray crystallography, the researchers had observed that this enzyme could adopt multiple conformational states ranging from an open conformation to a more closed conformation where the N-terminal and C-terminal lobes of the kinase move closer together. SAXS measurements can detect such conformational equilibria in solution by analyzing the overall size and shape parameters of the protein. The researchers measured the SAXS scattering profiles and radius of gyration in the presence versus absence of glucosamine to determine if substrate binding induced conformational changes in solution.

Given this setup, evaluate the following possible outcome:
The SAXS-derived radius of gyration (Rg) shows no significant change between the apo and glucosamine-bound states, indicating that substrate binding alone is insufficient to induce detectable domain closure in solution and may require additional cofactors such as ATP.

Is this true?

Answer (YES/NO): YES